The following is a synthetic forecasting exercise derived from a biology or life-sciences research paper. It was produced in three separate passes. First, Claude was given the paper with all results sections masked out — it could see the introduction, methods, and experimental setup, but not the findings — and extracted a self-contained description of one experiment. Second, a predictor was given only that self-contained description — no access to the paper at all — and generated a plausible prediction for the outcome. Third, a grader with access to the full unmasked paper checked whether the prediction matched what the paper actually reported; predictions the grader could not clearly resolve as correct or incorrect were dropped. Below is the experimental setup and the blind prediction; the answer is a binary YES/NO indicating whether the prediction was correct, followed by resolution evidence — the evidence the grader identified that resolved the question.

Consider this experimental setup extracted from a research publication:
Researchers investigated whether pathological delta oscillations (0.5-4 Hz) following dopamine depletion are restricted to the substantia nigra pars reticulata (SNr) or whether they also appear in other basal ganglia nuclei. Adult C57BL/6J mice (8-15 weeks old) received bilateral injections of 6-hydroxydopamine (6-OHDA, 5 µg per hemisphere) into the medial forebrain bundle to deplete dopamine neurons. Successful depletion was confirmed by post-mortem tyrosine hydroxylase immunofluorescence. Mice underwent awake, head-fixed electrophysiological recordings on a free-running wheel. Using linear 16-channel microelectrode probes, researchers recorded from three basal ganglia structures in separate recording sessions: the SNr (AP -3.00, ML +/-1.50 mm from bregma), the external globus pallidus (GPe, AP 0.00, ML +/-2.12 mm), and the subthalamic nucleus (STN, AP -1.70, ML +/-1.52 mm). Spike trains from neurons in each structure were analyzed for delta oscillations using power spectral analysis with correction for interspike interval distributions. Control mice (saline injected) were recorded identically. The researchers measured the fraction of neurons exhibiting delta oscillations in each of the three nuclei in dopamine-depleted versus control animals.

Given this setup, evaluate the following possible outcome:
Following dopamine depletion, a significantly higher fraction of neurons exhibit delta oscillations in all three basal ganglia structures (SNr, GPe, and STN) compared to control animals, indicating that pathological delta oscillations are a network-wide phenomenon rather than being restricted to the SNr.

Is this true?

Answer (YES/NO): YES